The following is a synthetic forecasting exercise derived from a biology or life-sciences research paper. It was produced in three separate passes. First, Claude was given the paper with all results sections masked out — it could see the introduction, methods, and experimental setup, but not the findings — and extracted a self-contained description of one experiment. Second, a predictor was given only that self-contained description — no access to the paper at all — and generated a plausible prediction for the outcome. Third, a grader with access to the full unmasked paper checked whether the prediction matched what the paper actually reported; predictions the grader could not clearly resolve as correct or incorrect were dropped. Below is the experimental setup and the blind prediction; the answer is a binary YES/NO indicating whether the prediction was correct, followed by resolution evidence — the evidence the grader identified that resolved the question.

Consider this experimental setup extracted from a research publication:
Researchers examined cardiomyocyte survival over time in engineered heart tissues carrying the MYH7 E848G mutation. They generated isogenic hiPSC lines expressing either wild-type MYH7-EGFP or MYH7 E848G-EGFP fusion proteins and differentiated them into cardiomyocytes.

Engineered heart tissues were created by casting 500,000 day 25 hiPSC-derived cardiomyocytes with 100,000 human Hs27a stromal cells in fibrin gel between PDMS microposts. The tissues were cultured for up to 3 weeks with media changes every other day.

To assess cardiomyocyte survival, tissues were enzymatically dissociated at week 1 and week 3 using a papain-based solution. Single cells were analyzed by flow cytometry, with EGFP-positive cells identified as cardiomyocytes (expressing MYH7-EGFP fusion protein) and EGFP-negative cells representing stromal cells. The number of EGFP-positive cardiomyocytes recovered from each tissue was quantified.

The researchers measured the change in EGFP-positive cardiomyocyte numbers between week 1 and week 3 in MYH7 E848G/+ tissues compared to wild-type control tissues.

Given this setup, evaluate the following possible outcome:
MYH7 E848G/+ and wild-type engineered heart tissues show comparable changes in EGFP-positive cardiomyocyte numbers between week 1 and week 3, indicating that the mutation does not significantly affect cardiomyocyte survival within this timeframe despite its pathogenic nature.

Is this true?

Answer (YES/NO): YES